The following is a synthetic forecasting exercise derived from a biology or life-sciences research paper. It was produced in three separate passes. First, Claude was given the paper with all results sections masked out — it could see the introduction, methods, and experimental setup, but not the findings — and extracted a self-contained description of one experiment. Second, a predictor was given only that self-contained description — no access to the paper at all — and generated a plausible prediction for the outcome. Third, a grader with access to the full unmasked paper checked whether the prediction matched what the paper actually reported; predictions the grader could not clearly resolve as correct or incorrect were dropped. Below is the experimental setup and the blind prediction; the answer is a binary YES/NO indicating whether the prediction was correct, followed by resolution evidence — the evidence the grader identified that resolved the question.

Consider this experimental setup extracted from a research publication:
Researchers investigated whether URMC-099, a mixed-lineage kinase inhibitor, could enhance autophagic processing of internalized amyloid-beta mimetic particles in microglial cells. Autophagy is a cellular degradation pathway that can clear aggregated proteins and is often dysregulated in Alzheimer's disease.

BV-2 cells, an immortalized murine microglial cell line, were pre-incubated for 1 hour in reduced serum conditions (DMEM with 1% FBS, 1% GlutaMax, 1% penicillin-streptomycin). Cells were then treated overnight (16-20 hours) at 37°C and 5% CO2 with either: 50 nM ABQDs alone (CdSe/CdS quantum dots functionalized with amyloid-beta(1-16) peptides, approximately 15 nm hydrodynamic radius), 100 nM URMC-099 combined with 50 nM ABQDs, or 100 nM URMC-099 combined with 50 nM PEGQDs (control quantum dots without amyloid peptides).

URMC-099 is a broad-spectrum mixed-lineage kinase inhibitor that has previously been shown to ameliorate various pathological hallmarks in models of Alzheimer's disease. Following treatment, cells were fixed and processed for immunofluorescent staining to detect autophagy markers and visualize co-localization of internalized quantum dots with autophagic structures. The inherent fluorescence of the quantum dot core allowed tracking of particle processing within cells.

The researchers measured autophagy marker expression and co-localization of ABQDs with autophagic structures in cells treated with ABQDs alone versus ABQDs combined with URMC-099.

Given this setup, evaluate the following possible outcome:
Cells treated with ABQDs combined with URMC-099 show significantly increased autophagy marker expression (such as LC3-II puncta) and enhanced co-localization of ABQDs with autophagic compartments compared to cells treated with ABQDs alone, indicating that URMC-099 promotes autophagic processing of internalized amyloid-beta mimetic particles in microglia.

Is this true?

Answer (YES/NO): YES